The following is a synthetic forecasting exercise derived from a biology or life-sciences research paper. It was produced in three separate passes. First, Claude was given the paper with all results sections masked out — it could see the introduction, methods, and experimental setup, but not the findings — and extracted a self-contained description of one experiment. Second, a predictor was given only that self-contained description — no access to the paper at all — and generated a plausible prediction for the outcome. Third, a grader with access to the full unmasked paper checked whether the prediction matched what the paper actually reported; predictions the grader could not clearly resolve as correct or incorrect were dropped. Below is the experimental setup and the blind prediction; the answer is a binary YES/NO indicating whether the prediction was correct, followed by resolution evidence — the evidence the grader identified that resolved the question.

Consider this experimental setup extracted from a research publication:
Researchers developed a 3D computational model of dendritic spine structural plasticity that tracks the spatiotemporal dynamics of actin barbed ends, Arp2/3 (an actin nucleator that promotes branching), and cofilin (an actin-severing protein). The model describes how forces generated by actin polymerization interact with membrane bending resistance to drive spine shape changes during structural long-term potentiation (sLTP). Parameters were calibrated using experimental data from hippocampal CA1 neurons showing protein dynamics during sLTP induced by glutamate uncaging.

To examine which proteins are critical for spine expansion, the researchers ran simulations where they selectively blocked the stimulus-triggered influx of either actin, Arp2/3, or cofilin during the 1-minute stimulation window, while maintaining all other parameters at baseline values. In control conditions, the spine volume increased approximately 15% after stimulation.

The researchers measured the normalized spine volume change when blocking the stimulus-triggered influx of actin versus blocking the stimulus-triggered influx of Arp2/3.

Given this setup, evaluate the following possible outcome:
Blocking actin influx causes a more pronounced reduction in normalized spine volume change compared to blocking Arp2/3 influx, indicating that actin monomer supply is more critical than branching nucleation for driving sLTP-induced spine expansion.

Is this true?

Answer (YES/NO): YES